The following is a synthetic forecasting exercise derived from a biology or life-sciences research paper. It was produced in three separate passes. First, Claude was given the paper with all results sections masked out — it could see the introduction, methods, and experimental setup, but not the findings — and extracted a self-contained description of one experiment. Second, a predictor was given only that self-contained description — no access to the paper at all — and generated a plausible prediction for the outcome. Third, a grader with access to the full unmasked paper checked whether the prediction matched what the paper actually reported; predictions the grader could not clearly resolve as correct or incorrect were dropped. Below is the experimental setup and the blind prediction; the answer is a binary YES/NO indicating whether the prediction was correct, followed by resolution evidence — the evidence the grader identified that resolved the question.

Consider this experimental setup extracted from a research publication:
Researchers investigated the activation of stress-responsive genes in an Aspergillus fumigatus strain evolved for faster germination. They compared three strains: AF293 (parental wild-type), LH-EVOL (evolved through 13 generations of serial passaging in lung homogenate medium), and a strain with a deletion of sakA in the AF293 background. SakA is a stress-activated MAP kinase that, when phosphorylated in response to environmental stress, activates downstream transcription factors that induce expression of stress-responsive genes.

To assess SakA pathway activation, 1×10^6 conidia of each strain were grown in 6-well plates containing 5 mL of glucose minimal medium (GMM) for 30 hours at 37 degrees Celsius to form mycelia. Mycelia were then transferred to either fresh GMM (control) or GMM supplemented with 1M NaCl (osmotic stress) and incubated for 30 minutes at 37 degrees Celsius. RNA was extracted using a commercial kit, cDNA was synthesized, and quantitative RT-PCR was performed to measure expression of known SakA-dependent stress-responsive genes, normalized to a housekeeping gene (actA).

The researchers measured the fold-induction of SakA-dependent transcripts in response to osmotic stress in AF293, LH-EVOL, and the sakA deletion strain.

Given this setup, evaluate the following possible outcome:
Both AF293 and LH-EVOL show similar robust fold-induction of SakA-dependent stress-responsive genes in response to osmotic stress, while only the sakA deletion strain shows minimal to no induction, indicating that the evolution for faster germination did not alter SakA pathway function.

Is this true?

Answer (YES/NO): NO